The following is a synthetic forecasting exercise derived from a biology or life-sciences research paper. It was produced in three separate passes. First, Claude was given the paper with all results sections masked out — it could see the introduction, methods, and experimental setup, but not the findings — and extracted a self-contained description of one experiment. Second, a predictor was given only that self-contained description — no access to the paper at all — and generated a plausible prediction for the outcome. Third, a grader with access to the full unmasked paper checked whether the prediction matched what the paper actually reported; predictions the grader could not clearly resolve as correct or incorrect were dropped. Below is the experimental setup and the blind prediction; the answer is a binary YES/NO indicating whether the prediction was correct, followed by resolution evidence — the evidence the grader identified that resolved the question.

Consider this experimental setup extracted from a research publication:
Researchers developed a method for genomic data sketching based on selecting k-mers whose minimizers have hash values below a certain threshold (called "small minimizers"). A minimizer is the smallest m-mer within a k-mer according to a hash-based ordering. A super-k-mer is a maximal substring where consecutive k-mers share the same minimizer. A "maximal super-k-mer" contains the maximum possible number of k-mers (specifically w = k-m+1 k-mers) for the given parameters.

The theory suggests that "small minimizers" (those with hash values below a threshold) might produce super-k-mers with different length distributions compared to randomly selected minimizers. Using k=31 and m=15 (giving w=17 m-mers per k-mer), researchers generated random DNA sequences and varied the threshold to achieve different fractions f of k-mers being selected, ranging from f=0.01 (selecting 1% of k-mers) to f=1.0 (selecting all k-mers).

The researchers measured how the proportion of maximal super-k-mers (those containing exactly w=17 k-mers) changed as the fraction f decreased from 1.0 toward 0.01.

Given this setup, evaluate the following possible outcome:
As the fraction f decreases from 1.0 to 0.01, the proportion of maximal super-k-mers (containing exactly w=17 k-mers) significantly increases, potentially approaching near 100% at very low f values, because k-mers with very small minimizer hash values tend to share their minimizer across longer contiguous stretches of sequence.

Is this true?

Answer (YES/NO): YES